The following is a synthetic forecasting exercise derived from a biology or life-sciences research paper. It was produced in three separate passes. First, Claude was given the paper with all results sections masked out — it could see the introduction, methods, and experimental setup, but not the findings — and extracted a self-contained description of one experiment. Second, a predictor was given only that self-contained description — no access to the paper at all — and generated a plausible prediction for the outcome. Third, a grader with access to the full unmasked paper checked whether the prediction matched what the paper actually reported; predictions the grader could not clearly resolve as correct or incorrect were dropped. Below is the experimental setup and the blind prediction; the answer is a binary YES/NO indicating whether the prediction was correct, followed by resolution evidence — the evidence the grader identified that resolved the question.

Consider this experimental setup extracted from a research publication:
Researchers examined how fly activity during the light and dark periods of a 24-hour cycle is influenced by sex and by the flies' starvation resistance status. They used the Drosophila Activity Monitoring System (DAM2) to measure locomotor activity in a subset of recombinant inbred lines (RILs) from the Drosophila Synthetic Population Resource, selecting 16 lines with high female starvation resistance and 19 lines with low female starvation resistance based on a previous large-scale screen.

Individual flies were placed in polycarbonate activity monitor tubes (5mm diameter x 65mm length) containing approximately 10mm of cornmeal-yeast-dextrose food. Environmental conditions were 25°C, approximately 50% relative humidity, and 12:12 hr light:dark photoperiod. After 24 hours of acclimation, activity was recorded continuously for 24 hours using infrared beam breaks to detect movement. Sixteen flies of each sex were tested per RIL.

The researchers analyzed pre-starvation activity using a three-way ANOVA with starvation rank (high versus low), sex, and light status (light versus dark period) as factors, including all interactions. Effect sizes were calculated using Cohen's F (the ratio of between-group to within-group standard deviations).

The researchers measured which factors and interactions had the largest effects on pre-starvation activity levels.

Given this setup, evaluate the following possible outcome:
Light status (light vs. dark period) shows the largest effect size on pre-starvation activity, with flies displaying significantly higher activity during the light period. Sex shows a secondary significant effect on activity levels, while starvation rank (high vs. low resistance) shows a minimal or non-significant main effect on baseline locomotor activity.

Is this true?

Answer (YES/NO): NO